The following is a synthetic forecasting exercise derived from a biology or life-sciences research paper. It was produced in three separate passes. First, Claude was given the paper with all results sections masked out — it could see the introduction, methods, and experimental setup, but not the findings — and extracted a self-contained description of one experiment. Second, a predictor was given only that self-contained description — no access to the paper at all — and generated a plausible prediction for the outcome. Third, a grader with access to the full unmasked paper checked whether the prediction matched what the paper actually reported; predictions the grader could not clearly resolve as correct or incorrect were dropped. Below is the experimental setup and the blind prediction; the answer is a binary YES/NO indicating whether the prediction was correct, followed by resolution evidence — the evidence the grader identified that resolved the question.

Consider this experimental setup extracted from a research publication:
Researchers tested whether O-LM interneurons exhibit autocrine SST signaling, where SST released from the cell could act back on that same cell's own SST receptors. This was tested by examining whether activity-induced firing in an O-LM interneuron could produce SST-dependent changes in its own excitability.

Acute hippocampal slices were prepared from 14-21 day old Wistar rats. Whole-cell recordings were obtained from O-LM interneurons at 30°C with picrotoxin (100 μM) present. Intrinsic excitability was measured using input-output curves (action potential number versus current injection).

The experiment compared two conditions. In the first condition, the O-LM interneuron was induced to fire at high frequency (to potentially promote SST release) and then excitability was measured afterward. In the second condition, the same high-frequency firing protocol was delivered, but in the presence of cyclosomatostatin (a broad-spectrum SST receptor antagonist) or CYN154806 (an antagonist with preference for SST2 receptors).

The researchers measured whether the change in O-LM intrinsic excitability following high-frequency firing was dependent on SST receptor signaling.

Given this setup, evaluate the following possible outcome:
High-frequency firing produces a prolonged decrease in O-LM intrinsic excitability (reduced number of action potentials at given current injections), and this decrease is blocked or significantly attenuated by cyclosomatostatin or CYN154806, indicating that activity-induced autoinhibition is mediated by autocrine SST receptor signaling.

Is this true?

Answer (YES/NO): YES